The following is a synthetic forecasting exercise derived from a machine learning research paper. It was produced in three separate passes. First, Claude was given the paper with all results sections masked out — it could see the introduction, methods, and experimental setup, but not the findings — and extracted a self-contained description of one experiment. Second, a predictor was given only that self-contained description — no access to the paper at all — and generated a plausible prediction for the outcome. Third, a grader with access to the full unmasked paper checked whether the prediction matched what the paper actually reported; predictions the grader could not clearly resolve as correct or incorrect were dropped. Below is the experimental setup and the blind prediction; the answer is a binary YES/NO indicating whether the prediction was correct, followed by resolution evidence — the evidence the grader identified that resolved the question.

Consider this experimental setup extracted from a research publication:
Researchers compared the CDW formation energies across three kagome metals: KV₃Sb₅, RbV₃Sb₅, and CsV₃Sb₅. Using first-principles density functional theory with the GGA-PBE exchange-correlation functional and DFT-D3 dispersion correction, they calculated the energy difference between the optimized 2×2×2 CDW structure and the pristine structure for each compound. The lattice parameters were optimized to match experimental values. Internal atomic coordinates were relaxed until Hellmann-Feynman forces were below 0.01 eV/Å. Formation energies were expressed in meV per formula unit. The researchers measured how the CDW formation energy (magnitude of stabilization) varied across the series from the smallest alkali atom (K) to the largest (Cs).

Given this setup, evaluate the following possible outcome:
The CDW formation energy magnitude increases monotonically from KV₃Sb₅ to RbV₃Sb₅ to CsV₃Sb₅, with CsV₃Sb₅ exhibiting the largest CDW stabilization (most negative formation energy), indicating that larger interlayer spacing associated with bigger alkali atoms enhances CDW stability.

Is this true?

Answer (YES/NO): YES